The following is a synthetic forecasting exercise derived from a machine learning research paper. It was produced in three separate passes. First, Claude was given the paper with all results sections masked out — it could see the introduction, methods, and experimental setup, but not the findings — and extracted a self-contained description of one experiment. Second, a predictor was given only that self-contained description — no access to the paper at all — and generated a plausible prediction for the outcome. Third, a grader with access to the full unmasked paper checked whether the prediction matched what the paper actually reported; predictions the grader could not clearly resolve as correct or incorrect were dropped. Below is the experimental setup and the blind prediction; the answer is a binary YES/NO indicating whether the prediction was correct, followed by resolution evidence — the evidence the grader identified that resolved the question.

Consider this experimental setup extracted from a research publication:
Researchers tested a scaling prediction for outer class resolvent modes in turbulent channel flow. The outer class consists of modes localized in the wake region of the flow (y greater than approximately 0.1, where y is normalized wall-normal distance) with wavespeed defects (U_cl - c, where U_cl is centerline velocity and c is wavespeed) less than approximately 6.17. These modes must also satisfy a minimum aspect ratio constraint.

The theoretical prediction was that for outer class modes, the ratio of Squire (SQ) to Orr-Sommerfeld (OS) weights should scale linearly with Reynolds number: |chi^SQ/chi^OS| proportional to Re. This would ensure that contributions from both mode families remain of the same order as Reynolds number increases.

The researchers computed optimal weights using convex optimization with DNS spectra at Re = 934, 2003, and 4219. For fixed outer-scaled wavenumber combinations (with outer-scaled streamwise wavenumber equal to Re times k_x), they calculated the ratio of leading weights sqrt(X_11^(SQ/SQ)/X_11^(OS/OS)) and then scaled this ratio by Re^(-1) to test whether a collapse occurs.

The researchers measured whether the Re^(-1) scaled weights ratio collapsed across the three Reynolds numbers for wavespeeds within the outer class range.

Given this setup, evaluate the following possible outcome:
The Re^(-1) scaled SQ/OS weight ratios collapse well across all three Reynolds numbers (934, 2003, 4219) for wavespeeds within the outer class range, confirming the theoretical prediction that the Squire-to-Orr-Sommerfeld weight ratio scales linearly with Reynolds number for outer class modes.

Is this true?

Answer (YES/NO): YES